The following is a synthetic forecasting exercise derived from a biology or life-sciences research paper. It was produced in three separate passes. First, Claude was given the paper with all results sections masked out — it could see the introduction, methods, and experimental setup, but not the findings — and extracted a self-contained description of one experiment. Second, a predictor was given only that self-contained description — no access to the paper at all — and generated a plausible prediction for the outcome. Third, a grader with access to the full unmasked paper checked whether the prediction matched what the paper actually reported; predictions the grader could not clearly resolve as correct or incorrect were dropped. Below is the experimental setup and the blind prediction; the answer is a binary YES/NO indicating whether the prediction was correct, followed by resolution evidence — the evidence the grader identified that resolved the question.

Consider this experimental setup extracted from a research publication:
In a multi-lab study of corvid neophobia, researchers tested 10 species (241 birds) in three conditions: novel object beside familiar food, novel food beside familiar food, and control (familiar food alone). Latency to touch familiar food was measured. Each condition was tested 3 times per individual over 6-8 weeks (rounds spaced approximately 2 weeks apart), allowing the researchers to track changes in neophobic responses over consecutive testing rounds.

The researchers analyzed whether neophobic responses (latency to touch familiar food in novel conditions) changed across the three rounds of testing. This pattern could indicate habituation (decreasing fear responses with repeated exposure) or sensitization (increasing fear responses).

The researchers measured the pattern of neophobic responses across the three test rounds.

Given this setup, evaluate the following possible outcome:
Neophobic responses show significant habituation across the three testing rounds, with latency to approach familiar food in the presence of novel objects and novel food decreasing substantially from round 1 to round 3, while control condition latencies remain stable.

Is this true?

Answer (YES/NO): NO